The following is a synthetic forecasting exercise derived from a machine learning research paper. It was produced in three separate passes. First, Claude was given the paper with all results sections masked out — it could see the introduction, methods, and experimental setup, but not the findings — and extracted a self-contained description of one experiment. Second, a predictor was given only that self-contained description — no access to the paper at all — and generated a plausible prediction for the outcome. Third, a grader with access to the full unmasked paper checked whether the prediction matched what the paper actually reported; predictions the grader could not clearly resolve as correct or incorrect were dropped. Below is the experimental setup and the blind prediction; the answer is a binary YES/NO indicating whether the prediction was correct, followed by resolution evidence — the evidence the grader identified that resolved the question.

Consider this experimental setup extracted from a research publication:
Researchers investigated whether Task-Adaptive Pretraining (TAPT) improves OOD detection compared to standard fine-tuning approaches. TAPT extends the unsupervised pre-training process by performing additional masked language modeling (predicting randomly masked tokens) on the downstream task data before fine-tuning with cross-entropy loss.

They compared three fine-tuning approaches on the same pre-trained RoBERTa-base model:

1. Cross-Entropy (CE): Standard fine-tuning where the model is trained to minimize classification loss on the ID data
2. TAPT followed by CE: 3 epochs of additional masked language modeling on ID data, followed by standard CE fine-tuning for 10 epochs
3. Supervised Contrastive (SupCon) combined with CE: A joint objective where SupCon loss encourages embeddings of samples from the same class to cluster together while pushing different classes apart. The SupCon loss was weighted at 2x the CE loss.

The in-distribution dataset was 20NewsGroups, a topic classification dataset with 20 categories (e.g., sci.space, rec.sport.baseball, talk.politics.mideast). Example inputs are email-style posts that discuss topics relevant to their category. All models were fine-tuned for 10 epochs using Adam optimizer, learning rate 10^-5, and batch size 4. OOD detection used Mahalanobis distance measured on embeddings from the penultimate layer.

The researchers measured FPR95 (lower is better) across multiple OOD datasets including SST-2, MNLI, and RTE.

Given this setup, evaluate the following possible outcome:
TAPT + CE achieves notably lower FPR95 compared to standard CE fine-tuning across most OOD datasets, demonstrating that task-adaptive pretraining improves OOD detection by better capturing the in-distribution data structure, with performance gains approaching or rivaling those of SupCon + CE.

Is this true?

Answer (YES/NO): NO